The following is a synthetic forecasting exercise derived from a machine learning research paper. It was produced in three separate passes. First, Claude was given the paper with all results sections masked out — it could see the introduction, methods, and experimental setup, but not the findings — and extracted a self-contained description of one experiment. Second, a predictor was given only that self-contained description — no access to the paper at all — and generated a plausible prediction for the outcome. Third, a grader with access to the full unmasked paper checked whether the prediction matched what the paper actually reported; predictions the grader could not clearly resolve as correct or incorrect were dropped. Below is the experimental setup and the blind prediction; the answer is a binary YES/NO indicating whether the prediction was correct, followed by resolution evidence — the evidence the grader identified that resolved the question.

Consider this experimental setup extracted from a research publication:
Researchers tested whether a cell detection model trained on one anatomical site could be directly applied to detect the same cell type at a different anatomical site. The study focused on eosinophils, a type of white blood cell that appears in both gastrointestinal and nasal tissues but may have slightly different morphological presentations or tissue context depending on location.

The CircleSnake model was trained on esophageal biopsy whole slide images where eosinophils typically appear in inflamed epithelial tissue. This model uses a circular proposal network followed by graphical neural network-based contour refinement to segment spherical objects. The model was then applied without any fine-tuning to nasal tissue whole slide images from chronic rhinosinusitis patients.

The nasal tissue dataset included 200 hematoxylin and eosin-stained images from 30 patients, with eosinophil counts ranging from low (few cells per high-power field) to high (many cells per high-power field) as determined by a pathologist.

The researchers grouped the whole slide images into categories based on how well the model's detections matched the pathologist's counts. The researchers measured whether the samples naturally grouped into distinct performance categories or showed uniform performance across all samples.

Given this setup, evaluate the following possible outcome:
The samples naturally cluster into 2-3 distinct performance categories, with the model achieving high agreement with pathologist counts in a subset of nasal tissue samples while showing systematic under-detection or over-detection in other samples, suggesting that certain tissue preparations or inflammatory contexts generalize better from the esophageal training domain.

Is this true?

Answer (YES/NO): YES